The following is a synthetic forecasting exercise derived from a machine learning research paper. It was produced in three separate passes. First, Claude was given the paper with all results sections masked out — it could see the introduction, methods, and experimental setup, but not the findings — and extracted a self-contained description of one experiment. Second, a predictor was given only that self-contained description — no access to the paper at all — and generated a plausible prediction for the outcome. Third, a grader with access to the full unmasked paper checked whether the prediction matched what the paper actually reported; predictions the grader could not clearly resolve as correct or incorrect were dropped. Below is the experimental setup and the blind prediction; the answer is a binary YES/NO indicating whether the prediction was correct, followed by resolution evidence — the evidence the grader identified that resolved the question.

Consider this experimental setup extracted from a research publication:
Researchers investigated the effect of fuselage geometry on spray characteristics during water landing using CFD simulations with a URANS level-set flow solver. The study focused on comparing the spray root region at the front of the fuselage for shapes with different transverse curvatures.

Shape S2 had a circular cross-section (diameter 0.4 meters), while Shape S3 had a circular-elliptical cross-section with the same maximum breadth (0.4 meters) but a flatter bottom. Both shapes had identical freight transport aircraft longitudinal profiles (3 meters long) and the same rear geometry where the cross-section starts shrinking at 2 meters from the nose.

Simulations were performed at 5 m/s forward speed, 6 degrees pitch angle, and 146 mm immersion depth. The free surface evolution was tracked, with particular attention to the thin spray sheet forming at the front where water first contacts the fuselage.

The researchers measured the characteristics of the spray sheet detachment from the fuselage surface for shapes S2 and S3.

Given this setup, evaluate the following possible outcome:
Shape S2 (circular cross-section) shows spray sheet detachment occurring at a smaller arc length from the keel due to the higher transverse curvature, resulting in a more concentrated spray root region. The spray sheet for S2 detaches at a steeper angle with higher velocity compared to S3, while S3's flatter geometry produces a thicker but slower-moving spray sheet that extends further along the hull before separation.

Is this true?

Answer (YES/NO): NO